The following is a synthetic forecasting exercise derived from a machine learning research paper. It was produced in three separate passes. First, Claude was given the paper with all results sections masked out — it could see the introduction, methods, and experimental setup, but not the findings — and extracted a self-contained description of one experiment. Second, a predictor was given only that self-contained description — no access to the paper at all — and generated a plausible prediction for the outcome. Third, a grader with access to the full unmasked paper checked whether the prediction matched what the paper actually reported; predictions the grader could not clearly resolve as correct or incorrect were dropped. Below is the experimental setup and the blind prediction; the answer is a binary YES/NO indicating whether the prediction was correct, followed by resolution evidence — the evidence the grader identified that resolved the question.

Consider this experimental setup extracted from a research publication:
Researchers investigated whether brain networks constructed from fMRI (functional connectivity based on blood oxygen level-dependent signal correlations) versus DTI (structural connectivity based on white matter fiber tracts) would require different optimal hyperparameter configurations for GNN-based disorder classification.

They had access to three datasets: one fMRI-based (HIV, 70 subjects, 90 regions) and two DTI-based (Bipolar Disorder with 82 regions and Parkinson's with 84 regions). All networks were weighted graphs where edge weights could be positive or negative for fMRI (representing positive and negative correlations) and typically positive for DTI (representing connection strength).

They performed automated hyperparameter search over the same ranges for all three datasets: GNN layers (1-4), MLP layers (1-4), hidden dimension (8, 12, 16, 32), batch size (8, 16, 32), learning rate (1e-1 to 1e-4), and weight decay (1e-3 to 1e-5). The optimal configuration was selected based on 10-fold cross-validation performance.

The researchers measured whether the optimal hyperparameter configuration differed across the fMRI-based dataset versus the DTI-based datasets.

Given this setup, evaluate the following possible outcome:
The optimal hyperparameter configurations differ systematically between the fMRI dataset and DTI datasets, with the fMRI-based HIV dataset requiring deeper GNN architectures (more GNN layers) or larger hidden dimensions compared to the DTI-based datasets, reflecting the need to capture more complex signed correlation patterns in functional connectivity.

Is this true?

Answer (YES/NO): NO